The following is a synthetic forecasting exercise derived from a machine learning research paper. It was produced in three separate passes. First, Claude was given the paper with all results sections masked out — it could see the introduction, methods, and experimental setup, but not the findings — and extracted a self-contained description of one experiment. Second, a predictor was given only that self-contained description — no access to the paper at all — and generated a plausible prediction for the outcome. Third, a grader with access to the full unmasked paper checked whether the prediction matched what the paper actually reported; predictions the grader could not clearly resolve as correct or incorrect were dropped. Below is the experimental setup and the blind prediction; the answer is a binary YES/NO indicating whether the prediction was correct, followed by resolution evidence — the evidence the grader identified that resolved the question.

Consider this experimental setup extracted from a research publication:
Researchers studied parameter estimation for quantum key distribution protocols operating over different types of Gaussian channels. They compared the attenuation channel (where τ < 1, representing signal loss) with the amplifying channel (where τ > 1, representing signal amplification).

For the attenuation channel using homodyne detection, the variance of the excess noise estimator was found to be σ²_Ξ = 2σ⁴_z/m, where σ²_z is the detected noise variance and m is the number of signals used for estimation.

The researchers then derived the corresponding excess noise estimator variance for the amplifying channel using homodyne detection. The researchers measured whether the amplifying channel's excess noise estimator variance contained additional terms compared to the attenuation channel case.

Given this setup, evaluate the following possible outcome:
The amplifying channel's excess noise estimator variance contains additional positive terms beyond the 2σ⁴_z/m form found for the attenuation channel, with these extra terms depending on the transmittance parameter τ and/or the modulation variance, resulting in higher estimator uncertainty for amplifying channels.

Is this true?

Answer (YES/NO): YES